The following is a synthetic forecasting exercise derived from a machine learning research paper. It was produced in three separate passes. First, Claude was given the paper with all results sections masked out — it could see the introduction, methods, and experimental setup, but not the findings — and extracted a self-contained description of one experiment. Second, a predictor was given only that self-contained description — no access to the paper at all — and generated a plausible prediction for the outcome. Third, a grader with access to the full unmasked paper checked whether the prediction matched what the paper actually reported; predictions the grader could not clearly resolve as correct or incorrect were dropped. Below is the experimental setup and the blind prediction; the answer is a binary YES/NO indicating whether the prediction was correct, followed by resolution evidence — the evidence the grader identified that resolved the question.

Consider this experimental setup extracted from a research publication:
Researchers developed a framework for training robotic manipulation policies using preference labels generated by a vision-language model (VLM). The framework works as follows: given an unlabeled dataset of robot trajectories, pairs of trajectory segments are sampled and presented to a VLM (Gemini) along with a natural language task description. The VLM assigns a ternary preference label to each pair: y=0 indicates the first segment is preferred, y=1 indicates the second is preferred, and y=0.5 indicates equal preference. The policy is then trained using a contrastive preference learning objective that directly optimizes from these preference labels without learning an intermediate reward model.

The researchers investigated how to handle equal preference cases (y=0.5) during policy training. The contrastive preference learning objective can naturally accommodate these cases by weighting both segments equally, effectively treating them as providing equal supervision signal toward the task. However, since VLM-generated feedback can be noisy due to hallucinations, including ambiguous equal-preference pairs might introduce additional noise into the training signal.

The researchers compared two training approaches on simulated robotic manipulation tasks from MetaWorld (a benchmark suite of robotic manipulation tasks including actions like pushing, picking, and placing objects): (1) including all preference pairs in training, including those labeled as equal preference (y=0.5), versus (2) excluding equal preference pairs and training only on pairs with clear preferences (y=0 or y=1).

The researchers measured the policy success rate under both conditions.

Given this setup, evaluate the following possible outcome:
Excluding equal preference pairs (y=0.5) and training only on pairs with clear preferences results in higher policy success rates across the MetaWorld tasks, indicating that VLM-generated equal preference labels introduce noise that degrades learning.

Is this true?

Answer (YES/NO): YES